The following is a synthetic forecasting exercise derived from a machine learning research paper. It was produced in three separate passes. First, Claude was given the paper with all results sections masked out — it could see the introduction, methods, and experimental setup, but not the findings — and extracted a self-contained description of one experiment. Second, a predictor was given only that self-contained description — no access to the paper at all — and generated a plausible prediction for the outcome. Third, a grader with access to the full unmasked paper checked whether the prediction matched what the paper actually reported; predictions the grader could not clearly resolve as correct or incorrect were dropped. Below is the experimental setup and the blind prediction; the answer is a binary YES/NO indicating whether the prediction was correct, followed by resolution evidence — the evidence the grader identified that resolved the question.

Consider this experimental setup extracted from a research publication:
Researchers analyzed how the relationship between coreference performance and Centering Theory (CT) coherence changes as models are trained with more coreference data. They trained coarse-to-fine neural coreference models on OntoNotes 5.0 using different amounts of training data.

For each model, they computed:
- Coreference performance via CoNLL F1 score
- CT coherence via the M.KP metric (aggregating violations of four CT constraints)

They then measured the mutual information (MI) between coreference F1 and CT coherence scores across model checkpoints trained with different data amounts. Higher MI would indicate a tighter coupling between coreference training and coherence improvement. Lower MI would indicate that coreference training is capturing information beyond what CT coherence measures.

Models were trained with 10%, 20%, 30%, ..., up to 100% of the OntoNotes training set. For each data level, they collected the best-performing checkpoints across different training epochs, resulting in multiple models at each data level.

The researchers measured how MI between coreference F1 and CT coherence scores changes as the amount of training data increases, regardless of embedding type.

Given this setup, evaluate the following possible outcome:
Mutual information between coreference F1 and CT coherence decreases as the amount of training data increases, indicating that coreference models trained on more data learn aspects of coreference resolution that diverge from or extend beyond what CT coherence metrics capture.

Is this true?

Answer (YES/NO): YES